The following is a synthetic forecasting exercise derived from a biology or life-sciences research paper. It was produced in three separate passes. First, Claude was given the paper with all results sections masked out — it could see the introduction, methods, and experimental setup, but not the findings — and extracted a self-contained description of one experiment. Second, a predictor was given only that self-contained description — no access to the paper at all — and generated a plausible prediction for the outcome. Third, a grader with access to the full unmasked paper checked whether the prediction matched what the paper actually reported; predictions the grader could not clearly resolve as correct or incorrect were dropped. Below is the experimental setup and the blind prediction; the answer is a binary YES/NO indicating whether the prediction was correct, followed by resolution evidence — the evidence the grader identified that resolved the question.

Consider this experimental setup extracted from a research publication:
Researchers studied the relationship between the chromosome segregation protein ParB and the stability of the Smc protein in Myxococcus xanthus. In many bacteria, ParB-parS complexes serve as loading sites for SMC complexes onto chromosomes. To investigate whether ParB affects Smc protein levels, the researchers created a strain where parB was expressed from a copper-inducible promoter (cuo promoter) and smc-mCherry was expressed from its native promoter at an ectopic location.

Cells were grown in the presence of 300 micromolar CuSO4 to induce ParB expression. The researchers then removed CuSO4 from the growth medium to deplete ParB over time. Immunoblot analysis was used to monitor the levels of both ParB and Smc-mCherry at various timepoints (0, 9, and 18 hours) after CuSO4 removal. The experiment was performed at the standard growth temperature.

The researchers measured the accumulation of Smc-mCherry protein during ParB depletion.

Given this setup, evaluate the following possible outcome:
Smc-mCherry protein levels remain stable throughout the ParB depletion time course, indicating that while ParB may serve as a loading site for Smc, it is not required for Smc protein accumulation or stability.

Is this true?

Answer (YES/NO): NO